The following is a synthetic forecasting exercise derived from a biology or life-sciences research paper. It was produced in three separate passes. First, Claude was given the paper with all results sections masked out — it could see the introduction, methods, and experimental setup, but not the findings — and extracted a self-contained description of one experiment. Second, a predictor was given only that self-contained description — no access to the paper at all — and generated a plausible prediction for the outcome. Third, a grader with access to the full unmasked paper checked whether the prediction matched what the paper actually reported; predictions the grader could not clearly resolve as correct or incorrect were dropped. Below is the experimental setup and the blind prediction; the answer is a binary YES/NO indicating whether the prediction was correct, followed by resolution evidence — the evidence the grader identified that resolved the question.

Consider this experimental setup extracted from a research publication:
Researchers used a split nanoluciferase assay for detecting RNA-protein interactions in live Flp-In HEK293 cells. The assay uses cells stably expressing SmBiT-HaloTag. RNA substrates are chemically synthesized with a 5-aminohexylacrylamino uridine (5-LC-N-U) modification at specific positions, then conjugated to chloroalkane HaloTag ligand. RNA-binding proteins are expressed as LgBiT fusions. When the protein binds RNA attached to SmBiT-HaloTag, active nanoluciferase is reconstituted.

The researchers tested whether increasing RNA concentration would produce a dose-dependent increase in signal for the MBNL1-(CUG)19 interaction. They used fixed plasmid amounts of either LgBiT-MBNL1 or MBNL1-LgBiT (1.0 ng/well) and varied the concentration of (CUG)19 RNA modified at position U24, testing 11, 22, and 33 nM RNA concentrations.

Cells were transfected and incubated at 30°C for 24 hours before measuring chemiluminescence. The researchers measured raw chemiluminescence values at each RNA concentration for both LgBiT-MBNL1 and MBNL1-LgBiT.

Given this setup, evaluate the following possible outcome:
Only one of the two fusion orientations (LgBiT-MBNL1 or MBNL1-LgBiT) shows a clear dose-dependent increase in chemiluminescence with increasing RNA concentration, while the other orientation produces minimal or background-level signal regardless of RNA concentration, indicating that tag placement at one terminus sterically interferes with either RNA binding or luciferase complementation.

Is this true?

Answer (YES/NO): NO